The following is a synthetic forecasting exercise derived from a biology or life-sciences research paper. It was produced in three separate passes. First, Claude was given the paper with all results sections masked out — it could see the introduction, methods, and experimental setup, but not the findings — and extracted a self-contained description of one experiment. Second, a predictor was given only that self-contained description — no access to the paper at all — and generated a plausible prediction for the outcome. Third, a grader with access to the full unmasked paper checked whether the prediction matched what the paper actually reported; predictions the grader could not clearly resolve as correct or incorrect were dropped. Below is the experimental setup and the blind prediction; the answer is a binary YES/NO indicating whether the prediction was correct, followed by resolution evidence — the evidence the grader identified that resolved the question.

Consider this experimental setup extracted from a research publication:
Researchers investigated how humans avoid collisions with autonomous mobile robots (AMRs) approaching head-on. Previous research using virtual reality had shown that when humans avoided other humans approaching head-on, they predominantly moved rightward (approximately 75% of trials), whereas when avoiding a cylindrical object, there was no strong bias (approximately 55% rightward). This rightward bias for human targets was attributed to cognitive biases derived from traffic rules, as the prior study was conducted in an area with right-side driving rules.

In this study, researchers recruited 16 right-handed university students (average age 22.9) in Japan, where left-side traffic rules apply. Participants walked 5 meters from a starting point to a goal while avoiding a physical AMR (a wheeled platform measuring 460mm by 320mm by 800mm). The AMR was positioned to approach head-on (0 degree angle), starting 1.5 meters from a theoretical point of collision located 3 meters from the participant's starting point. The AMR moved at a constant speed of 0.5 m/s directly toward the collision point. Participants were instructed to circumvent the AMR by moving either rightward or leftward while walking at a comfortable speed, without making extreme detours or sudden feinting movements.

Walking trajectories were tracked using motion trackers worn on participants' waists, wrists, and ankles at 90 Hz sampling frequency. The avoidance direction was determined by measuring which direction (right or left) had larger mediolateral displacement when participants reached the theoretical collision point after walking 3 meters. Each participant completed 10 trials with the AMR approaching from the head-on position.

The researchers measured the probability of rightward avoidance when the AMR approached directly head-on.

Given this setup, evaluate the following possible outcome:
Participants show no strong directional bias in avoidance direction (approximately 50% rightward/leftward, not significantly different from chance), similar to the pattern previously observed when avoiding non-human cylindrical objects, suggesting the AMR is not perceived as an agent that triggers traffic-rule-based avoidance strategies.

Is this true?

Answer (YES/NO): YES